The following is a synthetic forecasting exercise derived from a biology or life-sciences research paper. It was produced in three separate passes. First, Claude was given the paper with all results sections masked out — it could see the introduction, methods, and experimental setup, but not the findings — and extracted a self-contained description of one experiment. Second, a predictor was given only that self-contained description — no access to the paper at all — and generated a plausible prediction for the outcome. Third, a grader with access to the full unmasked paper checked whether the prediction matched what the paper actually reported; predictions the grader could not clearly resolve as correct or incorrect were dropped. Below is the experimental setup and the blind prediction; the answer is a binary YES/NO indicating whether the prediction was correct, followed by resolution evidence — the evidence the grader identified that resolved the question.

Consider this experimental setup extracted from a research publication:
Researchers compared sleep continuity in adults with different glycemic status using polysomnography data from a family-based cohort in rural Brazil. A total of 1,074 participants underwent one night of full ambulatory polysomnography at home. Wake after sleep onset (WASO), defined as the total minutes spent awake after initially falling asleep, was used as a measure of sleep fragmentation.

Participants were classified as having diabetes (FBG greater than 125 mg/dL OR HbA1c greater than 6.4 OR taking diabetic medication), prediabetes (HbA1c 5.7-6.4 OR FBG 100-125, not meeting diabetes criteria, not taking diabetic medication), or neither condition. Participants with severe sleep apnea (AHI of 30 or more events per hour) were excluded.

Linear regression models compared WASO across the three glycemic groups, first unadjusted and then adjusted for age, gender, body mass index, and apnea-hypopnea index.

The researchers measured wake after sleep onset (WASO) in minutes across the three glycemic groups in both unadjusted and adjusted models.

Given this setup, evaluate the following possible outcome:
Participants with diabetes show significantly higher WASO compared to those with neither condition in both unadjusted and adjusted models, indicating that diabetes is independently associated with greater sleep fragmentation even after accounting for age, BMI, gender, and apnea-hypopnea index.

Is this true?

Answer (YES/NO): NO